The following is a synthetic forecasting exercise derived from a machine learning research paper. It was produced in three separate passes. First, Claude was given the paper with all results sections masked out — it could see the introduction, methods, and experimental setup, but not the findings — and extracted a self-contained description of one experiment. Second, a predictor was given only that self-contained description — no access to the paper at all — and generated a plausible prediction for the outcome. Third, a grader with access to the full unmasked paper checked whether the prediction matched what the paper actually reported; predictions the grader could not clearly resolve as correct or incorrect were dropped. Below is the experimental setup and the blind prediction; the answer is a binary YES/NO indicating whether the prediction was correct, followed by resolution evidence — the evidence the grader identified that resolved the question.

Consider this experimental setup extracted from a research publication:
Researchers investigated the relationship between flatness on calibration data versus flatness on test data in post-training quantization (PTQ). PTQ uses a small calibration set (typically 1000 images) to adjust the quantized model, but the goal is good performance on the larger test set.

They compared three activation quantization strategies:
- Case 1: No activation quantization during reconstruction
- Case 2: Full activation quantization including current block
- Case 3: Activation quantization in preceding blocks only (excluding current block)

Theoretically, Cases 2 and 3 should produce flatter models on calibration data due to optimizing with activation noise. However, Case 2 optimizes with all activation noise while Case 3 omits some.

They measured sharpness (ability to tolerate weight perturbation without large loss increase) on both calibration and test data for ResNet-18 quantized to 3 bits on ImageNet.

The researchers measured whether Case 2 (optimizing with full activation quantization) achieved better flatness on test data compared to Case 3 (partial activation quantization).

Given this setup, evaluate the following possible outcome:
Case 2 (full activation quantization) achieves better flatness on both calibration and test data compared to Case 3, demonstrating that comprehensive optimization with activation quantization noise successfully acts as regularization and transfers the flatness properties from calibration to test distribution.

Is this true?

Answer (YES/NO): NO